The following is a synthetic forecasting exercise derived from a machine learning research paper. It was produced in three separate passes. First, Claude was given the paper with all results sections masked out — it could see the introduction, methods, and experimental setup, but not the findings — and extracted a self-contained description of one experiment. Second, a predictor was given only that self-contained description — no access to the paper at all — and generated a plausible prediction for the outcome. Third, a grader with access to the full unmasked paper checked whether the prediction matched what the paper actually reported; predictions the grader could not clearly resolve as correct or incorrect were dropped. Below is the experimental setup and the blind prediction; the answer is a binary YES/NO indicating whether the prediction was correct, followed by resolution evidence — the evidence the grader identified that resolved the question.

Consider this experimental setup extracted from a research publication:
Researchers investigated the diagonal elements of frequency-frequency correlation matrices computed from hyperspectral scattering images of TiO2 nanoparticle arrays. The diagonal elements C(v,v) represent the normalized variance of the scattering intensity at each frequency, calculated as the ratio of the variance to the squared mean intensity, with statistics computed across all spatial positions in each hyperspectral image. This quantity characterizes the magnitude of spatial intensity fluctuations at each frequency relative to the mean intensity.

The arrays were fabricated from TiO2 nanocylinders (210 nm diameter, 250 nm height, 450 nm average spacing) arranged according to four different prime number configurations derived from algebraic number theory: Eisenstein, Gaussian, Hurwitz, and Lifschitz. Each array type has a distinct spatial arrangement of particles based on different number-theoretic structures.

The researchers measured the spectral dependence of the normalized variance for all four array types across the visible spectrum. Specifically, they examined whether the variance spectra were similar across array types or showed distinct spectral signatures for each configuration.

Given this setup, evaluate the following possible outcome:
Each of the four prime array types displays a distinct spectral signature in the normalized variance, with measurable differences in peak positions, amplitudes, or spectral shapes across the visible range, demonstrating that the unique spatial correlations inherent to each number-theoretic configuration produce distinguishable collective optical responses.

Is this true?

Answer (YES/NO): NO